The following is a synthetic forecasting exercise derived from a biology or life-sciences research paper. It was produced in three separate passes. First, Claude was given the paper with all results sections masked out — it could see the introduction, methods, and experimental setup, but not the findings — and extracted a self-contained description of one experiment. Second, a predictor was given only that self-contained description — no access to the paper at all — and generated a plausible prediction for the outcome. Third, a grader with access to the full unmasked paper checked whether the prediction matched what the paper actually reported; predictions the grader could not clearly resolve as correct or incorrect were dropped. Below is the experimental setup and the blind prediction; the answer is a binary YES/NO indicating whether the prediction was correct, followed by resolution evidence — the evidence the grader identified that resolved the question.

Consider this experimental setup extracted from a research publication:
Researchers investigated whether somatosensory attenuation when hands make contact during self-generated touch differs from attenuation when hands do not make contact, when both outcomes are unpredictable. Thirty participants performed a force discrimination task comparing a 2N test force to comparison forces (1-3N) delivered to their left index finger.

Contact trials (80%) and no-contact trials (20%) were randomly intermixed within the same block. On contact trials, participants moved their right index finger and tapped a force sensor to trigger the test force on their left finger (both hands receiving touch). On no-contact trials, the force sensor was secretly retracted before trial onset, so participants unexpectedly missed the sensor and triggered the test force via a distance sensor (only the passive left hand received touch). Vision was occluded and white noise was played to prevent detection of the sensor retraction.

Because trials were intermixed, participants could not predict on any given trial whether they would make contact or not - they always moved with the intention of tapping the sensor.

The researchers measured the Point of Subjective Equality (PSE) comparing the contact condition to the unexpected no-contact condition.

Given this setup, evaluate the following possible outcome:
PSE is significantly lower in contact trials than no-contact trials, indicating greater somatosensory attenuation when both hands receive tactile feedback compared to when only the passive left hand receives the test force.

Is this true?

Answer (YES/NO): YES